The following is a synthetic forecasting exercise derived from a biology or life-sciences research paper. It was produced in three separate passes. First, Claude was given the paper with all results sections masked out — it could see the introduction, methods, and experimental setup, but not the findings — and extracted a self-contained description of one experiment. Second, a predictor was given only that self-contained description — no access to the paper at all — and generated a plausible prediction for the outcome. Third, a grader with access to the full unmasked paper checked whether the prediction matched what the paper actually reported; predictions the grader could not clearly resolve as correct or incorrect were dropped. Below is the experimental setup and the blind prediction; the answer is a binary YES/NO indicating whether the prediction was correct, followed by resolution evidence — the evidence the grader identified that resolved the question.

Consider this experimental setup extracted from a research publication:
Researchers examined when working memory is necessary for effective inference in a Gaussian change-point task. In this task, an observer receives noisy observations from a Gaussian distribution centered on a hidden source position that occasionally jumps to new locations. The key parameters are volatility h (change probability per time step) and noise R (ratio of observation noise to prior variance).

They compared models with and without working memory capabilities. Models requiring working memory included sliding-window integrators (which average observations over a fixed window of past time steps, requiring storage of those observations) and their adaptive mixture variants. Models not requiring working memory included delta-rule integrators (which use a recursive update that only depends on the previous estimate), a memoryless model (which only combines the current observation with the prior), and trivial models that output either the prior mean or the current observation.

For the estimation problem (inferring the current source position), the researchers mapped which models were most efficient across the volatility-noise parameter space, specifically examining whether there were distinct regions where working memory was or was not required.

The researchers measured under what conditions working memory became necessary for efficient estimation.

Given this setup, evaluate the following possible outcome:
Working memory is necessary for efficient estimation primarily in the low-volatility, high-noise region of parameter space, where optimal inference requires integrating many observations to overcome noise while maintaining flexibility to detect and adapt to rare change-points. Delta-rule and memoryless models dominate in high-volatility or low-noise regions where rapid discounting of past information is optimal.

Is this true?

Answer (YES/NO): NO